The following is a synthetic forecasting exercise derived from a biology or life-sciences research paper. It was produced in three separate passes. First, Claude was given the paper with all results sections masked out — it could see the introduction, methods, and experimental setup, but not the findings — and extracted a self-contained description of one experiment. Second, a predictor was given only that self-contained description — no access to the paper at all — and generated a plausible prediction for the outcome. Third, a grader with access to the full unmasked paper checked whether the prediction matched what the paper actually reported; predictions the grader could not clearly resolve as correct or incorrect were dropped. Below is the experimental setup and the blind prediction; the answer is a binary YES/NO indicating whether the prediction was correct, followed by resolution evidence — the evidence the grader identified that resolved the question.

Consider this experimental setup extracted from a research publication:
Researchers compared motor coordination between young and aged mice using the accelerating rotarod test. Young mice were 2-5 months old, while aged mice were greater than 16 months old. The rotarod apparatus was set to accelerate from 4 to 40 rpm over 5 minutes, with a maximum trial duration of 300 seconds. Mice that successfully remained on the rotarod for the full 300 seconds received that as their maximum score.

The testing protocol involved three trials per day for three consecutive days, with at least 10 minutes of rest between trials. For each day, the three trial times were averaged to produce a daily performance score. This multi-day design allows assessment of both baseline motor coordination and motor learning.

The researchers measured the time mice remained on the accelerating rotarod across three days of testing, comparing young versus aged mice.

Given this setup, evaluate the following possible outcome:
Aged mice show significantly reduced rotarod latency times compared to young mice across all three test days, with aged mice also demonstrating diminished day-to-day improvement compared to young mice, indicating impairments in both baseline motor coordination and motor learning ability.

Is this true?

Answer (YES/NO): NO